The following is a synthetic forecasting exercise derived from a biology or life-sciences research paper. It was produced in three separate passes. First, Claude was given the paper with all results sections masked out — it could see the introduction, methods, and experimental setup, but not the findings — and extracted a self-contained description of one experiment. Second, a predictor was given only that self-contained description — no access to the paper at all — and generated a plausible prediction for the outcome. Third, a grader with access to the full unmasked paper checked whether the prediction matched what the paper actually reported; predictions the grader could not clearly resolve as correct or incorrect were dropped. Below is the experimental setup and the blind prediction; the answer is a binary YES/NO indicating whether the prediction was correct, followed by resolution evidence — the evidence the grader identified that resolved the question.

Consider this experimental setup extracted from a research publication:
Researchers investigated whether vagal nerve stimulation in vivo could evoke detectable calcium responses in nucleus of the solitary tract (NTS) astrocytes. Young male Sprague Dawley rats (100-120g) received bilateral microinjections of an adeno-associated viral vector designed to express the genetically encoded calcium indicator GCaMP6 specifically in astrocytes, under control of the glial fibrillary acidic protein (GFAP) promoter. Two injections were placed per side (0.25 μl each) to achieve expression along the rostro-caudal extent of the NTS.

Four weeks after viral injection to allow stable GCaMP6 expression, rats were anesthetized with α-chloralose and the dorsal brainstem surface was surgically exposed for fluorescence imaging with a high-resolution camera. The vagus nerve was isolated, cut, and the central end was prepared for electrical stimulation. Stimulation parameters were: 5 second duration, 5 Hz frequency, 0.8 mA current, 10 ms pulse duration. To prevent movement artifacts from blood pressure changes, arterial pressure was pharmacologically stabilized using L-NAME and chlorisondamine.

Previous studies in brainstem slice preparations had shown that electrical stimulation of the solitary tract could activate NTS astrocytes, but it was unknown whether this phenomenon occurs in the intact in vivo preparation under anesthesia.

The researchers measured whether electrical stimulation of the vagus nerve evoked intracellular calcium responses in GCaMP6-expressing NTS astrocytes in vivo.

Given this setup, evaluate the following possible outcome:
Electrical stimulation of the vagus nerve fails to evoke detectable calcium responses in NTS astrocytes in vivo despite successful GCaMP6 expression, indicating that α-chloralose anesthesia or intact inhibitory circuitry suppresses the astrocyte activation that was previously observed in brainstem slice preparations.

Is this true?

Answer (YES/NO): NO